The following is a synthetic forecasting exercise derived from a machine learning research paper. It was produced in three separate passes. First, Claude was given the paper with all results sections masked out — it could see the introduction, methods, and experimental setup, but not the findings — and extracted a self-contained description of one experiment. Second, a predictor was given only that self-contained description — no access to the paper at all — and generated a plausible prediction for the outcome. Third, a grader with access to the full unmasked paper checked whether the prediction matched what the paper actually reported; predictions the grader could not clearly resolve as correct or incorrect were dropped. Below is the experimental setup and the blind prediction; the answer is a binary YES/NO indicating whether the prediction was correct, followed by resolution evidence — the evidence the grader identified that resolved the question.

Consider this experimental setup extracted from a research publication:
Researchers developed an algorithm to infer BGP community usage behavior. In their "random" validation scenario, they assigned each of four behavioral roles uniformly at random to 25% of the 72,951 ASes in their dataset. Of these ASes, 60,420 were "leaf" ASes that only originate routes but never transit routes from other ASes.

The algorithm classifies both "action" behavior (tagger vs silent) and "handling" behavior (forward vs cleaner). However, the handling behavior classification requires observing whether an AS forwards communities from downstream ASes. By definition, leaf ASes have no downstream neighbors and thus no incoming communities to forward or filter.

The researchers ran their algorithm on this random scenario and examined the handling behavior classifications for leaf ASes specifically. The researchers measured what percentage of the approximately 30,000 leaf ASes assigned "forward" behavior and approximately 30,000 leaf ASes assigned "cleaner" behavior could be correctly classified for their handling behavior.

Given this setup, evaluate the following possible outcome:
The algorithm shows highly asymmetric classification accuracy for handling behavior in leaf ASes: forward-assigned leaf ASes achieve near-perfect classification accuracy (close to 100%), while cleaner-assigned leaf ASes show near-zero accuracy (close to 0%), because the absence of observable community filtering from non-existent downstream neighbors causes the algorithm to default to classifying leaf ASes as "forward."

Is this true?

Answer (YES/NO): NO